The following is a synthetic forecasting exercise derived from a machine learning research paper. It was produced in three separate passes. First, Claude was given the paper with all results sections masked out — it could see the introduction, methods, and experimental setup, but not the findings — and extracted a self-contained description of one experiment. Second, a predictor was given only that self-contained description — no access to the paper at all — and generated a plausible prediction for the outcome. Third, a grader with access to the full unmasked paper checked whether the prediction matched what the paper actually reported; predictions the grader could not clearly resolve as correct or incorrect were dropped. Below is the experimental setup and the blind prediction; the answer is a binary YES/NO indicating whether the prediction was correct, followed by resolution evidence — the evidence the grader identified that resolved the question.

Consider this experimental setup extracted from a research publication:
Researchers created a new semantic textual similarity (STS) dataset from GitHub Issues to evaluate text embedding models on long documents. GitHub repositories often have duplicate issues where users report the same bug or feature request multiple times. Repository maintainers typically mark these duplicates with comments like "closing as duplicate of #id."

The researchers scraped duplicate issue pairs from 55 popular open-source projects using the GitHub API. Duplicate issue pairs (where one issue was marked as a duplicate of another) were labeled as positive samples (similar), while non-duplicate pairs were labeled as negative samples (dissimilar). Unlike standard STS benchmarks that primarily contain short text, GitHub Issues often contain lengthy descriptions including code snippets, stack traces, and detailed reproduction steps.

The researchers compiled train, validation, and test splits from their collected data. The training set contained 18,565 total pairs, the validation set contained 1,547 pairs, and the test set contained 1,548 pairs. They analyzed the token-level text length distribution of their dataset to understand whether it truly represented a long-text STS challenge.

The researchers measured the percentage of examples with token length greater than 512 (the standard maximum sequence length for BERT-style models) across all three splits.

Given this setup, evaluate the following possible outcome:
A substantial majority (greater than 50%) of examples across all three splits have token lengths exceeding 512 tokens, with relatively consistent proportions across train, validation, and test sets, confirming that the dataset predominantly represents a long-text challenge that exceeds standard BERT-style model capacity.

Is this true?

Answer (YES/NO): YES